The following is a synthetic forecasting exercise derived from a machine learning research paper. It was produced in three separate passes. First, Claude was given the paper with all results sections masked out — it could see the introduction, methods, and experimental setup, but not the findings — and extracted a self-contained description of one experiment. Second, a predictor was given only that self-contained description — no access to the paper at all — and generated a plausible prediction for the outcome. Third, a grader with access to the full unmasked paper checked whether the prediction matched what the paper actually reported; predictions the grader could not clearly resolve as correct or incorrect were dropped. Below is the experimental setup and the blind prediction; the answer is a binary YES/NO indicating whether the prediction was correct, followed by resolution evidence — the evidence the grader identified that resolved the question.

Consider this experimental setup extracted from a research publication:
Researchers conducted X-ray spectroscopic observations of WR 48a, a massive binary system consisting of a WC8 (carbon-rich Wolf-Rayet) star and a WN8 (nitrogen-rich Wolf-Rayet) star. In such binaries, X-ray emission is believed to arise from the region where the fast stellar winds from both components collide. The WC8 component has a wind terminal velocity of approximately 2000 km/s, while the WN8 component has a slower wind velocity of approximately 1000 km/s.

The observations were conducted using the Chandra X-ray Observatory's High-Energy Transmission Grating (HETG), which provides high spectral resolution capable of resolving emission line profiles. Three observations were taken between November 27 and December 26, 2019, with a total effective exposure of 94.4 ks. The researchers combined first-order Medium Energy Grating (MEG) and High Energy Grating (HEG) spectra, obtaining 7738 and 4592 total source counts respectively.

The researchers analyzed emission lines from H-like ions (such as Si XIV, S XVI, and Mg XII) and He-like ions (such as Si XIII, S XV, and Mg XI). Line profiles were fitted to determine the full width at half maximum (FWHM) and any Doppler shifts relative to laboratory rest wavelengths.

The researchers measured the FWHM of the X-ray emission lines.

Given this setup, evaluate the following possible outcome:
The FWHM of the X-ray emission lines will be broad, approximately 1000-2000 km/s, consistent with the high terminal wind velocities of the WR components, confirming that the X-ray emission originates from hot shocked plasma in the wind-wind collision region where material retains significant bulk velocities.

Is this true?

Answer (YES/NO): YES